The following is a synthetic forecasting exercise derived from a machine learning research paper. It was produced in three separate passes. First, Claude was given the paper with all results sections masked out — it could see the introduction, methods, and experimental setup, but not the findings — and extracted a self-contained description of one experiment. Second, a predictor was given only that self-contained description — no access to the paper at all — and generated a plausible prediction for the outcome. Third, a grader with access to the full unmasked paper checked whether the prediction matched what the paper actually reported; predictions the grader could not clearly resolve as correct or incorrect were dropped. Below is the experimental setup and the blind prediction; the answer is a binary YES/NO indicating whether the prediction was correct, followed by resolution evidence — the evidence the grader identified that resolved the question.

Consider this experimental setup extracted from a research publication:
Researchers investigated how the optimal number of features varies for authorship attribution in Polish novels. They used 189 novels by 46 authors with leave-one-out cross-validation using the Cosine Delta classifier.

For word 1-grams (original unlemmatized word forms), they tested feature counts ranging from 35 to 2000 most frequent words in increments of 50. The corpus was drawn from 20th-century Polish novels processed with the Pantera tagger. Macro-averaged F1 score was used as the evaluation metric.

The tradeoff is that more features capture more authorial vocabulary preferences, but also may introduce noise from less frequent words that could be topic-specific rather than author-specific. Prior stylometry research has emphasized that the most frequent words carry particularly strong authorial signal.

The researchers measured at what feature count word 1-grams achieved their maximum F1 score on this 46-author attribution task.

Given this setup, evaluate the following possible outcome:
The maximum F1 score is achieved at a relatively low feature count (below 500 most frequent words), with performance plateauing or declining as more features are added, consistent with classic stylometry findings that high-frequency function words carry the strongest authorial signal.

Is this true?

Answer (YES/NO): NO